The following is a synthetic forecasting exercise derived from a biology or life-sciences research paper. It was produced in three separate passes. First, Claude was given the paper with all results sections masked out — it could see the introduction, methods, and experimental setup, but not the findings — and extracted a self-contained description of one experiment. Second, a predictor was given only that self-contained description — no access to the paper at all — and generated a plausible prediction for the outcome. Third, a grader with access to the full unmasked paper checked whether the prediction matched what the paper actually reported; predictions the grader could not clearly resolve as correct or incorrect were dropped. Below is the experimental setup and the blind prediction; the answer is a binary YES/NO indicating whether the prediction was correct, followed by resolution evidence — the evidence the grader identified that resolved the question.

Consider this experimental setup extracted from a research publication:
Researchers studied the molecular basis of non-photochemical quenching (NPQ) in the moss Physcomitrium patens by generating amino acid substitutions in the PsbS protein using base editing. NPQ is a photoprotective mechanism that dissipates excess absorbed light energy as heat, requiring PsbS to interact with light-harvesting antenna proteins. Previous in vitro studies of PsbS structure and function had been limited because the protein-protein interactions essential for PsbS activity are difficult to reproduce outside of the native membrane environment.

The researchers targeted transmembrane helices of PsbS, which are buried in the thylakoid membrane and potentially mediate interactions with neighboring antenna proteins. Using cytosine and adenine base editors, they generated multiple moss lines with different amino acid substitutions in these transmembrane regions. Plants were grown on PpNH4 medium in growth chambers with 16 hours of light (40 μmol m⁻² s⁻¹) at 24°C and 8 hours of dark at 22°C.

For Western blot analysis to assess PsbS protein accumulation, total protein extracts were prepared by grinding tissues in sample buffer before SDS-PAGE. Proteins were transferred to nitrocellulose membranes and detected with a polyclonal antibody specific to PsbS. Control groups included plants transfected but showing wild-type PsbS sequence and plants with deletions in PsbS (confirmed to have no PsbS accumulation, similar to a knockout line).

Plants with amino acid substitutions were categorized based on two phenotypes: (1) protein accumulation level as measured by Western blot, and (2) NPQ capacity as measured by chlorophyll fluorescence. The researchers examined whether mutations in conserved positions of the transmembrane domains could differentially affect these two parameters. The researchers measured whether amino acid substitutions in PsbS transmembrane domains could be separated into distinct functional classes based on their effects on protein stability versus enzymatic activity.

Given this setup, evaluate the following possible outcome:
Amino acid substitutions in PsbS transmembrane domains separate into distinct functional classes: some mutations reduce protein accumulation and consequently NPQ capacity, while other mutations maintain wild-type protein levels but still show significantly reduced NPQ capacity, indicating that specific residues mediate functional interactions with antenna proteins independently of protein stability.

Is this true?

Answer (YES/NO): YES